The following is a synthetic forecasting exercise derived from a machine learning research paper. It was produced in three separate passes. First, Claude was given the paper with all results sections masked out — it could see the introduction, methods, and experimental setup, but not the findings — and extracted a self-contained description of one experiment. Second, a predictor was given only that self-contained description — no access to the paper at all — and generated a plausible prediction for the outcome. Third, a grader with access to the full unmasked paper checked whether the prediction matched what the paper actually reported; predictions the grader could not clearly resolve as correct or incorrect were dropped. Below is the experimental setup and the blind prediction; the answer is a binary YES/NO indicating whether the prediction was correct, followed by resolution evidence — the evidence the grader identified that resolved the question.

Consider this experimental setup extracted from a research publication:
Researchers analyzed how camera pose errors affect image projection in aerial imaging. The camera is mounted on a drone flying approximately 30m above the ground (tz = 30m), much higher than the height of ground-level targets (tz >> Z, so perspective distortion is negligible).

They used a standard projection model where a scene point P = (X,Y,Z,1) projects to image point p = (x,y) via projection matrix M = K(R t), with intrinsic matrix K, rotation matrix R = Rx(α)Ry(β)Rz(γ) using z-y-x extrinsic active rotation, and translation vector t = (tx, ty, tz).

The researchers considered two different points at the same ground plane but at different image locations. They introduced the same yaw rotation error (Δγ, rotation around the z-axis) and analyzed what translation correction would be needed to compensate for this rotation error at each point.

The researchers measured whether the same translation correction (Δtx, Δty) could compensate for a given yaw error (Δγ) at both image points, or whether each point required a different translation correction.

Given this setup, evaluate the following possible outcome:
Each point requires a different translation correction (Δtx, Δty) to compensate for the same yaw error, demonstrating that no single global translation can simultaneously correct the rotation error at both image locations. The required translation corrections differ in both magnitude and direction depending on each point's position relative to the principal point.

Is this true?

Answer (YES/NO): YES